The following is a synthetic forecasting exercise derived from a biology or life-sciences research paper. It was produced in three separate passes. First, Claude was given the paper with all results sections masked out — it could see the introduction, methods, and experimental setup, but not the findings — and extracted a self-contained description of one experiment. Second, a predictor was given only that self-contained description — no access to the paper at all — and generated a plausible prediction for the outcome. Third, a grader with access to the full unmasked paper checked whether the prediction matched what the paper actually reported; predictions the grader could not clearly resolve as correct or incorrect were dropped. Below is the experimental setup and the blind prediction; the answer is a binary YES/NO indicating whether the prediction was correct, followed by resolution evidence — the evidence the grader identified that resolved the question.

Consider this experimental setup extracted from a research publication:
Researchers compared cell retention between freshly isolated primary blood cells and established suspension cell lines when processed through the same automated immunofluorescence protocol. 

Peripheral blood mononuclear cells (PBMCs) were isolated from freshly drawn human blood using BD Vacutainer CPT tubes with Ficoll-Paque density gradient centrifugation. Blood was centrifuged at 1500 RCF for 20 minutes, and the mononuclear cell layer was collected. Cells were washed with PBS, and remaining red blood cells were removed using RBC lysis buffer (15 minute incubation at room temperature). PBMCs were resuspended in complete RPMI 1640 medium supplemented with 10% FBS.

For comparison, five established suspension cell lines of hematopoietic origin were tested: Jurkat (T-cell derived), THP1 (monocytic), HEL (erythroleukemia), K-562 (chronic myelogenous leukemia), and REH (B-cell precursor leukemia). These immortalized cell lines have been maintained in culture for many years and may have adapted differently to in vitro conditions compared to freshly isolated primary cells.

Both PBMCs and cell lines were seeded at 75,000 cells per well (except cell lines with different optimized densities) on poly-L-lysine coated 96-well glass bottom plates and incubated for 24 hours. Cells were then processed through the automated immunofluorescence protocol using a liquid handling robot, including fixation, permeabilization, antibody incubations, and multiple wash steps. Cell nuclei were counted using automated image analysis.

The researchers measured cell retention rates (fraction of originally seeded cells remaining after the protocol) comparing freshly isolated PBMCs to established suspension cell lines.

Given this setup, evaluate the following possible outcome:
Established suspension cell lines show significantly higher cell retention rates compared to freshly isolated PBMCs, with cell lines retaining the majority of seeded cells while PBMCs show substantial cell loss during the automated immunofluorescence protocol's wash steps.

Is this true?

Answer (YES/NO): NO